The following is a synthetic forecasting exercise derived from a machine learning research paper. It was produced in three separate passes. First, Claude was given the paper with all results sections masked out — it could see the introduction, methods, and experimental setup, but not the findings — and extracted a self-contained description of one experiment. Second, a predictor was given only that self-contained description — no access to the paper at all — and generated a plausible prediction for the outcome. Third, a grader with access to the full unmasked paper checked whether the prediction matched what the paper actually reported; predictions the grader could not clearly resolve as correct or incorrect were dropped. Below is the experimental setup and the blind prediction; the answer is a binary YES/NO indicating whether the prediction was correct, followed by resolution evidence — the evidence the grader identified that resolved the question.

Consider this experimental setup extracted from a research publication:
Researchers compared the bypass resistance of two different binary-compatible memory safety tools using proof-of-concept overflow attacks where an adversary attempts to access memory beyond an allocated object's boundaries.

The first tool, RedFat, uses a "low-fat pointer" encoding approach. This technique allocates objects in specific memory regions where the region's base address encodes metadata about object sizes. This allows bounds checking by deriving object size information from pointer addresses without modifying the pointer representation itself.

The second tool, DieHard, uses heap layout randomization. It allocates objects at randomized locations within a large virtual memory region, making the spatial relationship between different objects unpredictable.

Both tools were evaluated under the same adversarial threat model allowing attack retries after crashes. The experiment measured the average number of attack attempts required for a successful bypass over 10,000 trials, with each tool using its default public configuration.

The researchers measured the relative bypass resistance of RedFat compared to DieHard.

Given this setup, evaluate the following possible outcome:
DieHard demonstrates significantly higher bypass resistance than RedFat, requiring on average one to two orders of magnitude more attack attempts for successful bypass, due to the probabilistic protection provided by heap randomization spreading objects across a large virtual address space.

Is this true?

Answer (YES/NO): YES